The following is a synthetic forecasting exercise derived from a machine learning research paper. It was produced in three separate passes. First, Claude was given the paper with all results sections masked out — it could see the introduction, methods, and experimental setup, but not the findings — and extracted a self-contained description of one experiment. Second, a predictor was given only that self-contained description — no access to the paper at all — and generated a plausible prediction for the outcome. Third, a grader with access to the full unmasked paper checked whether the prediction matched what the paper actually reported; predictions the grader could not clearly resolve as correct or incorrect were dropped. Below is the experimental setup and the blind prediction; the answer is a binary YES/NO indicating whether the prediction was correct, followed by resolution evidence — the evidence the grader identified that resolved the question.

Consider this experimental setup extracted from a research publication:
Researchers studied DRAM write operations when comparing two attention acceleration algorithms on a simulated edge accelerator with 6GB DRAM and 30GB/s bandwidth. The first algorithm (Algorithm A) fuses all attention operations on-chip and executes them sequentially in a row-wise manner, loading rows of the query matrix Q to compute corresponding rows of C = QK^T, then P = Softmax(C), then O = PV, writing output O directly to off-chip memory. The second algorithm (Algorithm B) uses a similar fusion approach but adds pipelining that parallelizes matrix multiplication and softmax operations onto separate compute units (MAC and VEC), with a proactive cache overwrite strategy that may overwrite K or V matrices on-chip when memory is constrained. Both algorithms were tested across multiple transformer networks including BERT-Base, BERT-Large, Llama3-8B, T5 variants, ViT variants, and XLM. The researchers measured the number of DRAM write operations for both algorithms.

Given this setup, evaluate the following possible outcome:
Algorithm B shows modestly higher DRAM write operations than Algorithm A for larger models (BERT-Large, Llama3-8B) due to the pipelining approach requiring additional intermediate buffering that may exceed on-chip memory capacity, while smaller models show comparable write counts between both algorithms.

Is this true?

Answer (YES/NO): NO